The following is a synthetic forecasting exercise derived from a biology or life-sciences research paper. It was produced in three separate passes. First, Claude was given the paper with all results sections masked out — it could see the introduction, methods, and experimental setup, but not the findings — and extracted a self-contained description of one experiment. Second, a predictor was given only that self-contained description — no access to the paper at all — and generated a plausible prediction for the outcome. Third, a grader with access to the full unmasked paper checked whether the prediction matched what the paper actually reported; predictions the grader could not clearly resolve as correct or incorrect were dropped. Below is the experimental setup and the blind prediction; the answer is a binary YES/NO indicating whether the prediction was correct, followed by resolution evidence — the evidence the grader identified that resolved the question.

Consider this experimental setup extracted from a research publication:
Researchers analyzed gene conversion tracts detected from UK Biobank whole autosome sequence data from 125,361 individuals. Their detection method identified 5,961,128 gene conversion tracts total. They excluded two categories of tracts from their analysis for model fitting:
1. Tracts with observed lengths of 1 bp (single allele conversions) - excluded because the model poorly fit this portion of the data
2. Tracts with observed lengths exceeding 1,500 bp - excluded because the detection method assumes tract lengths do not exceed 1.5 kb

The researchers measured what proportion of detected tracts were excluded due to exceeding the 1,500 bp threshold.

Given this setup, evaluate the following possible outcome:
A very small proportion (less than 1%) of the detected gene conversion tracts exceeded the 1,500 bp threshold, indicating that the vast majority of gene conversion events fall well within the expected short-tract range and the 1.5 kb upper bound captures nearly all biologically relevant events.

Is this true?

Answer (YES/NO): NO